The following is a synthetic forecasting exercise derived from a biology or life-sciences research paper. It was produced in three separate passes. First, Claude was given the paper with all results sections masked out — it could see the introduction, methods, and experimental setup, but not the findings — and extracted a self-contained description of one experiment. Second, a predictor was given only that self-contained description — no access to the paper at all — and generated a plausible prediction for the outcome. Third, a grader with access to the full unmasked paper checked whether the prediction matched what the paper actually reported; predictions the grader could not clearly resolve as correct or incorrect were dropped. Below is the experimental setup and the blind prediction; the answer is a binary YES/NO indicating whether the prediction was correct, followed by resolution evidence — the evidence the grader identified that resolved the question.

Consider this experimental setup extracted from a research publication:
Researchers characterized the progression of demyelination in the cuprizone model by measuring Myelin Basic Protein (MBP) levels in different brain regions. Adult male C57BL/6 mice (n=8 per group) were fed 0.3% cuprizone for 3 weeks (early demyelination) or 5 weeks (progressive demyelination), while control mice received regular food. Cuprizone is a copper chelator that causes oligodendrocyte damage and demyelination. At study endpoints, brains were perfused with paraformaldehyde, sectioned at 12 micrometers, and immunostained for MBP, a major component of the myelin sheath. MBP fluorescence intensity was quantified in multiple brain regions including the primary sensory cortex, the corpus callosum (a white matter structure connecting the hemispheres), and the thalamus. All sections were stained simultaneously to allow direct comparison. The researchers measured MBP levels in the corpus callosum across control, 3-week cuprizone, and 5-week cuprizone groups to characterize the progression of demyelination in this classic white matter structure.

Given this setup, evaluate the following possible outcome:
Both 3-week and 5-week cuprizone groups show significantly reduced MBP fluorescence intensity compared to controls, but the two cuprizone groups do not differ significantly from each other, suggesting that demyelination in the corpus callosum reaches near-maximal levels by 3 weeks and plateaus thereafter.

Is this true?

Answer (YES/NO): NO